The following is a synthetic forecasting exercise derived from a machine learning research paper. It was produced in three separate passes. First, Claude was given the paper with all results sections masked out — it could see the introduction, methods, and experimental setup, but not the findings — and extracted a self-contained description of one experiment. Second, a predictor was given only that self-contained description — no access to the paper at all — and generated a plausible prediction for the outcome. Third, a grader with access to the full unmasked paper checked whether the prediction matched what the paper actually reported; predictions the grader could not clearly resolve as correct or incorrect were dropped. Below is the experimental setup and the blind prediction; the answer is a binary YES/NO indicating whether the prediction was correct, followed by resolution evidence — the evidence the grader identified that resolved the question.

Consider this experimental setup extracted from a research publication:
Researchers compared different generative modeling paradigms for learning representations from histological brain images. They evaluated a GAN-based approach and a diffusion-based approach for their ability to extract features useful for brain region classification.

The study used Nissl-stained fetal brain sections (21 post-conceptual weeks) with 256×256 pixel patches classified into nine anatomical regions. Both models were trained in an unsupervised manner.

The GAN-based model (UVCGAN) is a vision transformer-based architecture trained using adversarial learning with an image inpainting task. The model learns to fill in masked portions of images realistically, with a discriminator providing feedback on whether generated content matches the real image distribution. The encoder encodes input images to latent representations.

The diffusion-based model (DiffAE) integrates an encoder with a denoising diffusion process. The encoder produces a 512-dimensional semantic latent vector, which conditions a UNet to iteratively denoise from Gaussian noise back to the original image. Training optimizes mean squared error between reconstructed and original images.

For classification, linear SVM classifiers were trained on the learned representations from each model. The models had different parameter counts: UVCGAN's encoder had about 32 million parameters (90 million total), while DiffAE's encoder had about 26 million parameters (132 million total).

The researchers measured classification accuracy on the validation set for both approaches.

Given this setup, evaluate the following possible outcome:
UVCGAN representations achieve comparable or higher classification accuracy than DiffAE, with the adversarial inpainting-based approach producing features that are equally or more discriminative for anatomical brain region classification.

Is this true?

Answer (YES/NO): NO